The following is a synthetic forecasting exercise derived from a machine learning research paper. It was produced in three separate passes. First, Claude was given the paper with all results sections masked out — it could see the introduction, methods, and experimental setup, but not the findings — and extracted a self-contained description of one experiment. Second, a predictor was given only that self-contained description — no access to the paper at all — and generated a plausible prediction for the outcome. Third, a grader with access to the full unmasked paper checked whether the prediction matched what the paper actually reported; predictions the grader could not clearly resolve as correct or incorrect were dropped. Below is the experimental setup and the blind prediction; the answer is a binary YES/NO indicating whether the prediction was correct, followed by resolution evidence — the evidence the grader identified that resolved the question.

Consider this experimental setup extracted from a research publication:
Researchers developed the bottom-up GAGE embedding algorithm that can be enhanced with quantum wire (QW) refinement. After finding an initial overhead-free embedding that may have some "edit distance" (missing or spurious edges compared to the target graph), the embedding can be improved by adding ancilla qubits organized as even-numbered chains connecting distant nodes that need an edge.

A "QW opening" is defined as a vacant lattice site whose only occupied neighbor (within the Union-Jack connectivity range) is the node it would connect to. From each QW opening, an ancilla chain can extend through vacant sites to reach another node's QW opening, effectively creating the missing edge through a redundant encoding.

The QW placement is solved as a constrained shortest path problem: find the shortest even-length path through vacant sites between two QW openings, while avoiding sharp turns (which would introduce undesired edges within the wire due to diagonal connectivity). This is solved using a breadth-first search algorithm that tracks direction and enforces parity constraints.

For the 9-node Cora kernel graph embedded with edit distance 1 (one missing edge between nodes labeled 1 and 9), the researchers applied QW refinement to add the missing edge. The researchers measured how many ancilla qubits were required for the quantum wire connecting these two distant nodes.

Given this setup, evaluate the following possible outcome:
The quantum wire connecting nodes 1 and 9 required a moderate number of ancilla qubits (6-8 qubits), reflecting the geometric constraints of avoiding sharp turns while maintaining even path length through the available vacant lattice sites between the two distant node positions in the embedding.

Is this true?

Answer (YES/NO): YES